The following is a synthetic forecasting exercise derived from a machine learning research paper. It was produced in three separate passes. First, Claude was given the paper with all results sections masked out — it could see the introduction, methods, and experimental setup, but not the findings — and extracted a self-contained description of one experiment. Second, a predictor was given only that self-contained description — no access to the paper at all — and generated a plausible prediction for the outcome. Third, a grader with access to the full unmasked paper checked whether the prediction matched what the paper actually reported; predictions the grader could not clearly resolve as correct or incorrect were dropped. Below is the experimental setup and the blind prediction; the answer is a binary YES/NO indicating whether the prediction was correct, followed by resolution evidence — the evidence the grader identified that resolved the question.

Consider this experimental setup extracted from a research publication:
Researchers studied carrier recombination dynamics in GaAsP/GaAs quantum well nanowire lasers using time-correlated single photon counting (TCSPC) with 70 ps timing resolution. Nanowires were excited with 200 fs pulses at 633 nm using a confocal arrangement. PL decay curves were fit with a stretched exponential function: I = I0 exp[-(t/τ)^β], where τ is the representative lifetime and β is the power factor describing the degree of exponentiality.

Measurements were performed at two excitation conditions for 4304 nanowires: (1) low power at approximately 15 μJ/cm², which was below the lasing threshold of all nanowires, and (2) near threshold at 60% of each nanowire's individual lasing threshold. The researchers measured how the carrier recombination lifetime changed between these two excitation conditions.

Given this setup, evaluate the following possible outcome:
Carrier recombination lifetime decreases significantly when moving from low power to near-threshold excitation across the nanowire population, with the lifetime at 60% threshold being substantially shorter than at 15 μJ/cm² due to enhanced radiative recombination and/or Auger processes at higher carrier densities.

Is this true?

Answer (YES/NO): NO